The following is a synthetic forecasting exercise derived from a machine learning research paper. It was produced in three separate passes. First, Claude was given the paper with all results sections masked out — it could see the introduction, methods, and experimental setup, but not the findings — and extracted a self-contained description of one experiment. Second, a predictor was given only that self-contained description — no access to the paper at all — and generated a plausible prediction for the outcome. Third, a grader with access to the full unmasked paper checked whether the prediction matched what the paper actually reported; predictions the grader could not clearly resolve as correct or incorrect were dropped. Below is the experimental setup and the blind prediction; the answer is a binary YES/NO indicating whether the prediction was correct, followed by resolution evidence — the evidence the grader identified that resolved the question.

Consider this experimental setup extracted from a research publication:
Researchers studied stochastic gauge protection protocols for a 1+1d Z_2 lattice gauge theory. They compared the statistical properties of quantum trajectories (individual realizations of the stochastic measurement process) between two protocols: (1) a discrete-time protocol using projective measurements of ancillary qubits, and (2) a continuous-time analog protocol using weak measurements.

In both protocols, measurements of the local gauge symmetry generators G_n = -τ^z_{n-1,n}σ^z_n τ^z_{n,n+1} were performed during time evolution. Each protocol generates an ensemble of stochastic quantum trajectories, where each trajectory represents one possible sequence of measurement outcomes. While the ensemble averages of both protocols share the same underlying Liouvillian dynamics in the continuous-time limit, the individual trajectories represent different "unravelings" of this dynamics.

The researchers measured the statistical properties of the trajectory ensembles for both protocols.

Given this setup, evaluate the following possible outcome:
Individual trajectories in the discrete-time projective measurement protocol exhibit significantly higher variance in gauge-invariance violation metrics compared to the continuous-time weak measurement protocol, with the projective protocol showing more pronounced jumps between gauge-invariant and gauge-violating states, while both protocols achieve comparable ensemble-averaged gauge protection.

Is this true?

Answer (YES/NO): YES